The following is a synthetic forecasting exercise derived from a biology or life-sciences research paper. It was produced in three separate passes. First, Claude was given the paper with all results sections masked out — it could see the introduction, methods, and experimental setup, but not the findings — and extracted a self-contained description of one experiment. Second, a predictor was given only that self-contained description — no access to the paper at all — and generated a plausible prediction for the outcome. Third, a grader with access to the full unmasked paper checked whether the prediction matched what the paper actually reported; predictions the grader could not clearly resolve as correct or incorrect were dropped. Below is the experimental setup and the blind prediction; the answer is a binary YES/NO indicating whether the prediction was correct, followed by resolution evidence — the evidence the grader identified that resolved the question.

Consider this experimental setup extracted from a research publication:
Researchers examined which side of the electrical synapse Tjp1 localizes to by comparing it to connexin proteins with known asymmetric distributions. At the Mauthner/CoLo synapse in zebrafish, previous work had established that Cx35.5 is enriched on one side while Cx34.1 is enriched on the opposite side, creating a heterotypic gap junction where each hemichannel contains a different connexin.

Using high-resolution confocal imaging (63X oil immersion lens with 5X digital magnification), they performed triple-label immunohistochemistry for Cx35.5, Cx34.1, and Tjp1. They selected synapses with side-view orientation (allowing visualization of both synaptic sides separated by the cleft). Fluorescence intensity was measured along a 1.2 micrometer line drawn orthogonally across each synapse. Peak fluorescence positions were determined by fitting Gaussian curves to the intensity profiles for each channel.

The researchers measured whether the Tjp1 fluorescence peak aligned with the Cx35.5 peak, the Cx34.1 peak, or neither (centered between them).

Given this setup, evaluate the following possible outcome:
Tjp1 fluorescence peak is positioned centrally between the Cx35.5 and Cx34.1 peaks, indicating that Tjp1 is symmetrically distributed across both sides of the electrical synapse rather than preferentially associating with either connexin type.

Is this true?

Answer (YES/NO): NO